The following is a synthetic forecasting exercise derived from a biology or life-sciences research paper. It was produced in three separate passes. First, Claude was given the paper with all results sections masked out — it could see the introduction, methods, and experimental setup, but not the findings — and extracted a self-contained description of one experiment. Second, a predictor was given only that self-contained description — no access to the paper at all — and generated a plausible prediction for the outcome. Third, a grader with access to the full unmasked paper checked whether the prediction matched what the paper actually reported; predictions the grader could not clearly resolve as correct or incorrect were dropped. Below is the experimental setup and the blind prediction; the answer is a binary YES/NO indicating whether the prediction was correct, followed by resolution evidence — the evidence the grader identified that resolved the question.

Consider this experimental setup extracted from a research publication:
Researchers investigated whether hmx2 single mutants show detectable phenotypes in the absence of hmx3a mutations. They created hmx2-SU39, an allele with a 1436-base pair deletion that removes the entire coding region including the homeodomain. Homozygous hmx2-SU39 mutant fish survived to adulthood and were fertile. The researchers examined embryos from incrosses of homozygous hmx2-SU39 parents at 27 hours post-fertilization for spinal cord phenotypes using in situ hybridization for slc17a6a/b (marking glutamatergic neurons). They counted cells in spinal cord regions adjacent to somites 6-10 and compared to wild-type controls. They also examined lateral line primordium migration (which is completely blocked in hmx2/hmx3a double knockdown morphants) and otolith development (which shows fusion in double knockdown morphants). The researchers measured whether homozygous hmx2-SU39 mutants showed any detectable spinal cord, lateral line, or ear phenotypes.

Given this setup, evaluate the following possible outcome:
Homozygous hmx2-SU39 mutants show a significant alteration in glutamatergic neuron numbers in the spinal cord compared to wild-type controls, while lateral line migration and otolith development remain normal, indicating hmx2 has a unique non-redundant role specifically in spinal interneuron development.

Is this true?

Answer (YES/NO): NO